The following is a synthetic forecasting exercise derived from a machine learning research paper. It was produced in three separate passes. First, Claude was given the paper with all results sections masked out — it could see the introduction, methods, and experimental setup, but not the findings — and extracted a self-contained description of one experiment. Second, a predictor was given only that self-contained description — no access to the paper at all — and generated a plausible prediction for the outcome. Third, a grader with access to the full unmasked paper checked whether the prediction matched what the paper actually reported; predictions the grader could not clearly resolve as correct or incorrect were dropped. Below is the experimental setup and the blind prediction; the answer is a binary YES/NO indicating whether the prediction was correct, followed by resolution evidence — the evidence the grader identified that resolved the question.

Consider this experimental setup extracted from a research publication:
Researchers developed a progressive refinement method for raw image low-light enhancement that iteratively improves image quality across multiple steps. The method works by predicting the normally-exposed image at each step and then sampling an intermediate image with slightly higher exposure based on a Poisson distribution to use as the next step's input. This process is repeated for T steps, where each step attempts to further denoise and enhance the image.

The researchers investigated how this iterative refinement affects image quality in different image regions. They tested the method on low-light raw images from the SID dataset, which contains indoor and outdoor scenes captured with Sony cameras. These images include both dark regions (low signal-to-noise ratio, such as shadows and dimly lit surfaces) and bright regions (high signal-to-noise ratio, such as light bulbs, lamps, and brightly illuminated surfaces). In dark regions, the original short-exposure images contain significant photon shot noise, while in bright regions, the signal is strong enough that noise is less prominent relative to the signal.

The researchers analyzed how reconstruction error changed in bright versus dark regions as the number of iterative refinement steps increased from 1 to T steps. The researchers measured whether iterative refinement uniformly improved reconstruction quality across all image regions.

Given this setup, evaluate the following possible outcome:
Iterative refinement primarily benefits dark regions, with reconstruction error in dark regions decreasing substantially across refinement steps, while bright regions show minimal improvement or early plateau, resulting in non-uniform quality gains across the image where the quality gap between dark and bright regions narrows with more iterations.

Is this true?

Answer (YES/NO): NO